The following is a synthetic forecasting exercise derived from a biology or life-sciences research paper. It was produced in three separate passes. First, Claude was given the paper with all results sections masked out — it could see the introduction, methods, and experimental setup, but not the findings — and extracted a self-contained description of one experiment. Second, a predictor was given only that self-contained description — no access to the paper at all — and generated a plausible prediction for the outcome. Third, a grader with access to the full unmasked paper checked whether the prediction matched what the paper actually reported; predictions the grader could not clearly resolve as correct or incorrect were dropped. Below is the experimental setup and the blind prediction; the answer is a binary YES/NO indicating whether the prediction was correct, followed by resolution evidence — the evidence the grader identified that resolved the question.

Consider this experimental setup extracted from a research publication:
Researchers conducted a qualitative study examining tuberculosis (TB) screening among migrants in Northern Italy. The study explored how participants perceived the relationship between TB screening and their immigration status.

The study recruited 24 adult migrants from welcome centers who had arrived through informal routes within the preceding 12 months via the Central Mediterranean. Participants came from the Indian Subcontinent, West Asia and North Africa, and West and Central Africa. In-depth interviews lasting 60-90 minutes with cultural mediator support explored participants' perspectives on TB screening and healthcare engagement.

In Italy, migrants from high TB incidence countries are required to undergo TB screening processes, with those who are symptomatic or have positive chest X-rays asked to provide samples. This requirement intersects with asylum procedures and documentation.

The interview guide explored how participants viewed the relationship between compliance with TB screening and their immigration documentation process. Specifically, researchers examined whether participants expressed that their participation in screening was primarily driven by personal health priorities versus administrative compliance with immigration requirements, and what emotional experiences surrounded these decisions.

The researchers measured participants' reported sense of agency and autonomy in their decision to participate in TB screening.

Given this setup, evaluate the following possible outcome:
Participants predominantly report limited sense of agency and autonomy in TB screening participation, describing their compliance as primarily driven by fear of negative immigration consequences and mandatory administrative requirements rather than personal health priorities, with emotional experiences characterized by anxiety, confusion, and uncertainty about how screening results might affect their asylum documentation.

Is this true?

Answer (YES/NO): YES